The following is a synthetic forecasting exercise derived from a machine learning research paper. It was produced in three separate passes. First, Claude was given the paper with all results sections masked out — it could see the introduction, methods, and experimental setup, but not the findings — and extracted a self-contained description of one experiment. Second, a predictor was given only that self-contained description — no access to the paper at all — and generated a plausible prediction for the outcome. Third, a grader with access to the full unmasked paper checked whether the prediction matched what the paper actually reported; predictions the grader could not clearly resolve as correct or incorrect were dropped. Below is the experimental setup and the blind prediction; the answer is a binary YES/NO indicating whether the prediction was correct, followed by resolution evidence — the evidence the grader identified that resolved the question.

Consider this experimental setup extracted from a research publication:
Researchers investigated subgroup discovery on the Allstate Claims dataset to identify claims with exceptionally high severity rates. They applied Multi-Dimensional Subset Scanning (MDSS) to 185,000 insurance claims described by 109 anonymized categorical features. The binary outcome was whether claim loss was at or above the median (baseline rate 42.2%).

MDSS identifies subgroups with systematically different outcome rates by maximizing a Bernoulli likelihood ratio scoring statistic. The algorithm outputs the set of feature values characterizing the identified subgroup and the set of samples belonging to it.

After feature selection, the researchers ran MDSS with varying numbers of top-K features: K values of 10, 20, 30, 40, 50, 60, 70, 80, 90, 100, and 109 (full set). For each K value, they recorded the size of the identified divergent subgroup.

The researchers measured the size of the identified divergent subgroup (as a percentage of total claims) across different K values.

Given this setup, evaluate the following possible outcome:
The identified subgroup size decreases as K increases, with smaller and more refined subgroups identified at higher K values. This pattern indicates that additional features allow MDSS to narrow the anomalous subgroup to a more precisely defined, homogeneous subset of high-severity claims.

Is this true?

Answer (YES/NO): YES